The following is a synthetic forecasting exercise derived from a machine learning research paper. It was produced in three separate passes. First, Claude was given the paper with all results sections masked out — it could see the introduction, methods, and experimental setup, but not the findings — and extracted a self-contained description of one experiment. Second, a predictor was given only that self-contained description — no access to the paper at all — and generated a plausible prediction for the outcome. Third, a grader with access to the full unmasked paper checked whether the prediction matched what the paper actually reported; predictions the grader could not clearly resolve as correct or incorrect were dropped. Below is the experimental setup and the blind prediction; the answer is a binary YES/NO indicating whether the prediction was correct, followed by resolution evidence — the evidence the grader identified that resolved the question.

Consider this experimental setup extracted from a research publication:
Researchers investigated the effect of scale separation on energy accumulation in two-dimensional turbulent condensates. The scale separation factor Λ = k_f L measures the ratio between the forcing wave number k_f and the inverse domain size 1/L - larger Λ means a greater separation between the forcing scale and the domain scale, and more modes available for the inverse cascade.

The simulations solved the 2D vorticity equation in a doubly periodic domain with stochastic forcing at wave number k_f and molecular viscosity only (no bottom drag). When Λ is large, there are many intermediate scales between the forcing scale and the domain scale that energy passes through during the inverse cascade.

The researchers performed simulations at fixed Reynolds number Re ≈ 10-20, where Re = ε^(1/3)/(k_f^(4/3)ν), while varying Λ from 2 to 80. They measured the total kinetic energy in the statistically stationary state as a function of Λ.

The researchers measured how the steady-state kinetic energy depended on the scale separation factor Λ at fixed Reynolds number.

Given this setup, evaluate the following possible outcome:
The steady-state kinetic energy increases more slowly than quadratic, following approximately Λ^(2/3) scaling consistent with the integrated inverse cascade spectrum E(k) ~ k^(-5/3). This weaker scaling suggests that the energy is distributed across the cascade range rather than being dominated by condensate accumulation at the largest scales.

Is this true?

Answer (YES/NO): NO